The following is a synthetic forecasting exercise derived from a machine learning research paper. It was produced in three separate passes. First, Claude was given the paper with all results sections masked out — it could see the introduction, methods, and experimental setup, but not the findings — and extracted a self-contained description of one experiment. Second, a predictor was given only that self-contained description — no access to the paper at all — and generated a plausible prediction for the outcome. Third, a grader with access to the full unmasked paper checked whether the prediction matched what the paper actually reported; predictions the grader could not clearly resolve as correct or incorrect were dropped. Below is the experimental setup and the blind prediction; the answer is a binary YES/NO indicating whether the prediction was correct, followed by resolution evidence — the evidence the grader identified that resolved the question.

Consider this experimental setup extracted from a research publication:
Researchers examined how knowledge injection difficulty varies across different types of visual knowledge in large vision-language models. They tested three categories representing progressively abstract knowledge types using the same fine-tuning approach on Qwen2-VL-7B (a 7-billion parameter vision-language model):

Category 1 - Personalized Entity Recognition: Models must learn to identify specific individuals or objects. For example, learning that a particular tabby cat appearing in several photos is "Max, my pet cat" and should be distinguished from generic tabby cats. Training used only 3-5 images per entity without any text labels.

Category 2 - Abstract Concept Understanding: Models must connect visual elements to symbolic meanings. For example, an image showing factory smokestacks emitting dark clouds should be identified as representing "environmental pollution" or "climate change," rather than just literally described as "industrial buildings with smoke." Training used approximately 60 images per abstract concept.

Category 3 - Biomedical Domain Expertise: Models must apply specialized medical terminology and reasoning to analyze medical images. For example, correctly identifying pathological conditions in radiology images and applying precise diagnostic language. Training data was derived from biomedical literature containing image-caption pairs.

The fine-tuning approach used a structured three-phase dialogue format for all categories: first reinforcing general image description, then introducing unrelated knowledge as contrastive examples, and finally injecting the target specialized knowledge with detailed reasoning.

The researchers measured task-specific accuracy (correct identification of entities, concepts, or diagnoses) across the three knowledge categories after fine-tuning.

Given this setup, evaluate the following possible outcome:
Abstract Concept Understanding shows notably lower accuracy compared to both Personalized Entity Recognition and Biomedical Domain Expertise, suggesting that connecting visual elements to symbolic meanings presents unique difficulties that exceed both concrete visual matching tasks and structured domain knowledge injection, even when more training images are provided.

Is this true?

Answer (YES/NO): NO